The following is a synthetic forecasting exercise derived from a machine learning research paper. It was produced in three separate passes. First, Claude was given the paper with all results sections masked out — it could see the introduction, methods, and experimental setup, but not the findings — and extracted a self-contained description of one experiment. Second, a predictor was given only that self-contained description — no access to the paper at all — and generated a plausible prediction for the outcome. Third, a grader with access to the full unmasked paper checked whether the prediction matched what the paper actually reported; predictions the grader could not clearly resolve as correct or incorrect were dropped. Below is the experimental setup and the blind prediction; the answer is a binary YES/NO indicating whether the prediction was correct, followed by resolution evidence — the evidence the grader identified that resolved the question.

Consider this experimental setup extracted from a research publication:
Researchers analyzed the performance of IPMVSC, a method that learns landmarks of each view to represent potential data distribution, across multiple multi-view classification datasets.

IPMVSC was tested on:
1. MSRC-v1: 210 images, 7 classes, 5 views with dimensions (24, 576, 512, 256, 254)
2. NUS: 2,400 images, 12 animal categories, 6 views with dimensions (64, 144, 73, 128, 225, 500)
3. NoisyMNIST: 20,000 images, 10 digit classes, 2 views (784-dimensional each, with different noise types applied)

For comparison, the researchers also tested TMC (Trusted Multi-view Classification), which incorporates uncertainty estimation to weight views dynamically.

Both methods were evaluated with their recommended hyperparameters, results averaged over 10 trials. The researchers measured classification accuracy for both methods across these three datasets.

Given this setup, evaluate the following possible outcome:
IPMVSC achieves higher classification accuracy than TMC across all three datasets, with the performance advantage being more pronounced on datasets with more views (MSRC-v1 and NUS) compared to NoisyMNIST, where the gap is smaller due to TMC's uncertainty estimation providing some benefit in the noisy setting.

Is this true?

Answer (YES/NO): NO